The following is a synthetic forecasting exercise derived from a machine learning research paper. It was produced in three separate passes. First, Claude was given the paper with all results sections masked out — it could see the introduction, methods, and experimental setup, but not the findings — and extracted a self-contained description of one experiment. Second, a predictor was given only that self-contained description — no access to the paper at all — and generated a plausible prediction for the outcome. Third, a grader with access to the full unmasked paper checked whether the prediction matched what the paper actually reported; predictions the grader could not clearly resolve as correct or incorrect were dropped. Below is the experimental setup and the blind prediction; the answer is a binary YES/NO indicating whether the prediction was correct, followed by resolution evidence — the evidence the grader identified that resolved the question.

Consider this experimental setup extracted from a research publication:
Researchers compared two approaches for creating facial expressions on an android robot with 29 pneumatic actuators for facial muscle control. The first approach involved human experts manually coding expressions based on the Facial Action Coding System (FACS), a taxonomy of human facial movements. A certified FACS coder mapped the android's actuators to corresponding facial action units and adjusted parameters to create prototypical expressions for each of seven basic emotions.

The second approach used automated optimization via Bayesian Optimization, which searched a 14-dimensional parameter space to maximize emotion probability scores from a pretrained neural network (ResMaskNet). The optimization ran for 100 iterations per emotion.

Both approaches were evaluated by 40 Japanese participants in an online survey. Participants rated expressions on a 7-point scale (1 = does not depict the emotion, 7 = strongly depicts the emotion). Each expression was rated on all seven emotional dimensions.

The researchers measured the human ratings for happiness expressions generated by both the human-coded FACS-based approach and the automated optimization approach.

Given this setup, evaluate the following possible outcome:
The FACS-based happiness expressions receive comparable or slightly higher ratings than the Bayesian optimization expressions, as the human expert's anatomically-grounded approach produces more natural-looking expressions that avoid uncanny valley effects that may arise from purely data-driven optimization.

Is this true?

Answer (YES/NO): NO